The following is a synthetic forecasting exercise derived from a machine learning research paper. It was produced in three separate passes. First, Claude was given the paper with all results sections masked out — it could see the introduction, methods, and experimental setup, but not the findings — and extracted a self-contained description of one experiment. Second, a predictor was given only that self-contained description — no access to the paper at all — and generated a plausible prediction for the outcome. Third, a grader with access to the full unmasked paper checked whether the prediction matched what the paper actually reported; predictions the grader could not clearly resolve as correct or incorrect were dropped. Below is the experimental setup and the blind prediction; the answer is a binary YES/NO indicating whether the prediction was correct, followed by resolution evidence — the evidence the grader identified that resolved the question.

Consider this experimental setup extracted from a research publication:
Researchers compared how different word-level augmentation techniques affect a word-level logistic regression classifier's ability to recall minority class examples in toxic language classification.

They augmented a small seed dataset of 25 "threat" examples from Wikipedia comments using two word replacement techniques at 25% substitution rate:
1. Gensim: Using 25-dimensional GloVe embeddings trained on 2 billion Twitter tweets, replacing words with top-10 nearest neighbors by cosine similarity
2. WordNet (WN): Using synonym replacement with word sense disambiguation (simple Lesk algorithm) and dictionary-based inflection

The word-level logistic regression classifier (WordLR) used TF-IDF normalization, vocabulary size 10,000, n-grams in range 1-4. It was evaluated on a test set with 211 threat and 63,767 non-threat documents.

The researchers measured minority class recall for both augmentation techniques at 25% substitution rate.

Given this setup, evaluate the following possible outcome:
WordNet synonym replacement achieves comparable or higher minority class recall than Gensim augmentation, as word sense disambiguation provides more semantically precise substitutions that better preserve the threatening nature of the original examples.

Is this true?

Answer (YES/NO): NO